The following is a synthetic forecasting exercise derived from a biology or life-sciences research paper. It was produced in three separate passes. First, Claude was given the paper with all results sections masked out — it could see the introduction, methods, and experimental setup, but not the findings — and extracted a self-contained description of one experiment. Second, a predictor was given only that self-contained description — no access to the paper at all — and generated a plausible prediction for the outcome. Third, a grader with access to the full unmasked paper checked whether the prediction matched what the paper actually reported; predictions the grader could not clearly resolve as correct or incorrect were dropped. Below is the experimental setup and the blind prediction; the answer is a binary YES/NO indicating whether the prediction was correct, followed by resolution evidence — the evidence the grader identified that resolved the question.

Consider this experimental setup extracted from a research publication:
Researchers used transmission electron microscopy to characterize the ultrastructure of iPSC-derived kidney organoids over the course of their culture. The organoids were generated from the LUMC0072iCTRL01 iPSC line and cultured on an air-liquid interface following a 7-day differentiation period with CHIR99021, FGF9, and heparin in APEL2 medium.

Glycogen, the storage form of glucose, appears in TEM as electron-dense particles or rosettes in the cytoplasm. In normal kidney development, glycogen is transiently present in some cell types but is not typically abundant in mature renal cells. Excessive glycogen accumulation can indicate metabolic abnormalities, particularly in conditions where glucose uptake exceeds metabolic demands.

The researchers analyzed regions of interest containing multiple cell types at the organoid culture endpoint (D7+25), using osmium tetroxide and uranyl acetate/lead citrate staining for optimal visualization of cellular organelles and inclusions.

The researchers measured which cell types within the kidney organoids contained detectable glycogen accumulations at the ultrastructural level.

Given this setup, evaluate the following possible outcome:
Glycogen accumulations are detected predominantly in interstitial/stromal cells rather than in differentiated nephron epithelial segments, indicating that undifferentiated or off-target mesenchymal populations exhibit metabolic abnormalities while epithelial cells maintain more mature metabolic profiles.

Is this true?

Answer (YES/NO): NO